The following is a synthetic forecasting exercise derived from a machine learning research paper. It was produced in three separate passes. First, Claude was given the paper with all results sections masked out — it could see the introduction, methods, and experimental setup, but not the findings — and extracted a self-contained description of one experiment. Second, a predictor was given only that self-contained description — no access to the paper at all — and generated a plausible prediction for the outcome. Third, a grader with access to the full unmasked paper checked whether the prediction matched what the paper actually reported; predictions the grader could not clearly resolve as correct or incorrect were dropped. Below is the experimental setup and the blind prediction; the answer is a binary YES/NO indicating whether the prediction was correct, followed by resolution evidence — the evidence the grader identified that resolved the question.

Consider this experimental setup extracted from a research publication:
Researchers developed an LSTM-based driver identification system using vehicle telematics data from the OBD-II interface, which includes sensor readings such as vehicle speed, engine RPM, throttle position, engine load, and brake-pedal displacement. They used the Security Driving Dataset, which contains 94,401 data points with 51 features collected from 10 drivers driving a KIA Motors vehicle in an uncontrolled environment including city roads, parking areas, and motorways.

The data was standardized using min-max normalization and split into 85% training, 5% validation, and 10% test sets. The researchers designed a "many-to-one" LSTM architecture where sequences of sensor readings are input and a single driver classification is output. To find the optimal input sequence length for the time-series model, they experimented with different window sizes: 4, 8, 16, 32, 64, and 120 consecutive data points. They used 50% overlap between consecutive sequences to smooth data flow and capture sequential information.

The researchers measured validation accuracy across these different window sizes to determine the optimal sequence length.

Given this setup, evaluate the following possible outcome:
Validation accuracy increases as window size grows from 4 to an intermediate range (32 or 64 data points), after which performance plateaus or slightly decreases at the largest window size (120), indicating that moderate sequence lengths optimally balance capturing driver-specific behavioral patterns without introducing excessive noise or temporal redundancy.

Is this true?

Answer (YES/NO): NO